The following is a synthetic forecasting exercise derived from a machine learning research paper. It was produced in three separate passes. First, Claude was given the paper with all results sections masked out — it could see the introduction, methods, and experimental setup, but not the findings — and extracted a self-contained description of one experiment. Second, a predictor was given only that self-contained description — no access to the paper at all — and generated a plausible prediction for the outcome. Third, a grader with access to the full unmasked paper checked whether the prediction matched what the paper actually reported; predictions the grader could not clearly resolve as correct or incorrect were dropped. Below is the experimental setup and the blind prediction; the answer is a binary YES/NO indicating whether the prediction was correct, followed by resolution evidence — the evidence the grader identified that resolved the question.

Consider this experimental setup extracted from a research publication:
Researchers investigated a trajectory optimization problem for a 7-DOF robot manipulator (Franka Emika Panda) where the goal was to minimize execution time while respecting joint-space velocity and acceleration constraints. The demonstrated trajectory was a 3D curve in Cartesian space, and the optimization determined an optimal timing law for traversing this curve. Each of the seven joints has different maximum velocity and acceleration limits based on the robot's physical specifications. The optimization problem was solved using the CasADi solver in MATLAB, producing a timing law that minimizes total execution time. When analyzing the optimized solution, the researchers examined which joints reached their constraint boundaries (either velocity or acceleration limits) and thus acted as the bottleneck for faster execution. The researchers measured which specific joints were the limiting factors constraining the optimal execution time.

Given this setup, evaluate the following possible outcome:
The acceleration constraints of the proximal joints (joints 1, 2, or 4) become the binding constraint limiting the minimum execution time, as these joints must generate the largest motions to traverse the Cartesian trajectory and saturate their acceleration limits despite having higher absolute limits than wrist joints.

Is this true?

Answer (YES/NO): NO